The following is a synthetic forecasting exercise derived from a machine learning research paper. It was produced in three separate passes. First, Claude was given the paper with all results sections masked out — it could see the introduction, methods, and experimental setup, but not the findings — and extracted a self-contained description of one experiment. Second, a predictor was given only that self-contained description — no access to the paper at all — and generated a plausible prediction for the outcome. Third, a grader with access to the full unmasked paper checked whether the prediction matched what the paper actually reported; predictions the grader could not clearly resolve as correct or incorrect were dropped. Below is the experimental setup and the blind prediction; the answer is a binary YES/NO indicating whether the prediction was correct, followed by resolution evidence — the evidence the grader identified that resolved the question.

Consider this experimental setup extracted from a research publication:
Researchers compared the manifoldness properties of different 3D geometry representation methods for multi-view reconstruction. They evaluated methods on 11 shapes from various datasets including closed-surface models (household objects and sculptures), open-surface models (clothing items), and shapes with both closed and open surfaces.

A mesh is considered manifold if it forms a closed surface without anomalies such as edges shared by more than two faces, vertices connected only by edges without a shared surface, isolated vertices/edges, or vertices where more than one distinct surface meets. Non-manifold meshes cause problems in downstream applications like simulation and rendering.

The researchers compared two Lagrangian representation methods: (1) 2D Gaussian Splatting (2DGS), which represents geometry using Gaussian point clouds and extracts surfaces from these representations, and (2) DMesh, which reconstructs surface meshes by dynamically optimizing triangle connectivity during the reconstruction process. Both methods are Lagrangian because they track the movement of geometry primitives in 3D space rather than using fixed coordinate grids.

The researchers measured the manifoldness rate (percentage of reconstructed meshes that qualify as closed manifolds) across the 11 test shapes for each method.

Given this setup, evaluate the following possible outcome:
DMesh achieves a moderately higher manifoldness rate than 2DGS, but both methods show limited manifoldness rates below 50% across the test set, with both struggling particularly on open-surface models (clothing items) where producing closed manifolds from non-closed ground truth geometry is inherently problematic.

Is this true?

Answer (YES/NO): NO